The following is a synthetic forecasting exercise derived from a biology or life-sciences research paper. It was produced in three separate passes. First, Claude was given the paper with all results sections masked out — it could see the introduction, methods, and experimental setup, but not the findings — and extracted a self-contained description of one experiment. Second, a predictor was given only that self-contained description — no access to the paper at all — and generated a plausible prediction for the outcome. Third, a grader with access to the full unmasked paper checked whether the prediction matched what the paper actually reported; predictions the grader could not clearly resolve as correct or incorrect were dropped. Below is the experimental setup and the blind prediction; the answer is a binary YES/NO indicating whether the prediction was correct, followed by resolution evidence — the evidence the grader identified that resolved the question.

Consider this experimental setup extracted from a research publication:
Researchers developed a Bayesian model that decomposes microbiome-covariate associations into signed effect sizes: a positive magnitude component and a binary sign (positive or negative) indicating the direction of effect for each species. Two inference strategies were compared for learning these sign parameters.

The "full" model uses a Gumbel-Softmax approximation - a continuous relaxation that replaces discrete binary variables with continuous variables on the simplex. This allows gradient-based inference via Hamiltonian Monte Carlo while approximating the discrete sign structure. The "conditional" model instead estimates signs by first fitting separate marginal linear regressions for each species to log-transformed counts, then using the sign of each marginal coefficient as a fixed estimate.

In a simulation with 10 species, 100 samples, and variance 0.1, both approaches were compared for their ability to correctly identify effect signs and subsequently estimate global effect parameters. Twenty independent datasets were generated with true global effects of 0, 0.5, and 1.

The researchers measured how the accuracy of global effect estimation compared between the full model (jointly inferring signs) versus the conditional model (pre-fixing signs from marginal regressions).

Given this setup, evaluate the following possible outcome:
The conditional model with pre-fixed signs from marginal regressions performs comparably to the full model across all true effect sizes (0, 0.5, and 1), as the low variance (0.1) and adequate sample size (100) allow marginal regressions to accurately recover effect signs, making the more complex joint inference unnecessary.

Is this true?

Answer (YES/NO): NO